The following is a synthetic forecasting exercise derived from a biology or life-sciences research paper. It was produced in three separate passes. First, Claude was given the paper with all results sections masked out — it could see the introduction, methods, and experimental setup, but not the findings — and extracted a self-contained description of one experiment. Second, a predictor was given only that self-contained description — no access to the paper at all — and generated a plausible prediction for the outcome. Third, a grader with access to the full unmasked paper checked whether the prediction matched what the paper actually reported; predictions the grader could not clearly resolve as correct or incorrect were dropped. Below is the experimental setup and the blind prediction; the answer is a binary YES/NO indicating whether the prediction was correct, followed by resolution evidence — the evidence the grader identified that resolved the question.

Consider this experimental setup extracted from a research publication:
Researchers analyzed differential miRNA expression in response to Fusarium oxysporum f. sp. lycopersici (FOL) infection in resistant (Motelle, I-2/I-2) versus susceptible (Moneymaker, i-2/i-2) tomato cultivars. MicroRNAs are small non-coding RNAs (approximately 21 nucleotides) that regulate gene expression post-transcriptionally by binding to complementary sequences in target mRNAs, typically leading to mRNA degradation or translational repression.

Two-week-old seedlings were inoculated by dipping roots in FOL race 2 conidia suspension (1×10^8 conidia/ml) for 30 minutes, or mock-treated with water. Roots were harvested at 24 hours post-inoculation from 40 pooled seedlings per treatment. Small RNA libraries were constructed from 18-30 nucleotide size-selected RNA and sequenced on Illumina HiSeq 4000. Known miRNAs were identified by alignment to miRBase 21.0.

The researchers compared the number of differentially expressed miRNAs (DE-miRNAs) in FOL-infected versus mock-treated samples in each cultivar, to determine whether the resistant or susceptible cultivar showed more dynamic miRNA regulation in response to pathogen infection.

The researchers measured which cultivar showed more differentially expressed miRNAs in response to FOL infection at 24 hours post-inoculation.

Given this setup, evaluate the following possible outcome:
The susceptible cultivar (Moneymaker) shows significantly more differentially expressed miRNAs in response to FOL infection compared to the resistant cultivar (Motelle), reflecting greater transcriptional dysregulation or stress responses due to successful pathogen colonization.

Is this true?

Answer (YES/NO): YES